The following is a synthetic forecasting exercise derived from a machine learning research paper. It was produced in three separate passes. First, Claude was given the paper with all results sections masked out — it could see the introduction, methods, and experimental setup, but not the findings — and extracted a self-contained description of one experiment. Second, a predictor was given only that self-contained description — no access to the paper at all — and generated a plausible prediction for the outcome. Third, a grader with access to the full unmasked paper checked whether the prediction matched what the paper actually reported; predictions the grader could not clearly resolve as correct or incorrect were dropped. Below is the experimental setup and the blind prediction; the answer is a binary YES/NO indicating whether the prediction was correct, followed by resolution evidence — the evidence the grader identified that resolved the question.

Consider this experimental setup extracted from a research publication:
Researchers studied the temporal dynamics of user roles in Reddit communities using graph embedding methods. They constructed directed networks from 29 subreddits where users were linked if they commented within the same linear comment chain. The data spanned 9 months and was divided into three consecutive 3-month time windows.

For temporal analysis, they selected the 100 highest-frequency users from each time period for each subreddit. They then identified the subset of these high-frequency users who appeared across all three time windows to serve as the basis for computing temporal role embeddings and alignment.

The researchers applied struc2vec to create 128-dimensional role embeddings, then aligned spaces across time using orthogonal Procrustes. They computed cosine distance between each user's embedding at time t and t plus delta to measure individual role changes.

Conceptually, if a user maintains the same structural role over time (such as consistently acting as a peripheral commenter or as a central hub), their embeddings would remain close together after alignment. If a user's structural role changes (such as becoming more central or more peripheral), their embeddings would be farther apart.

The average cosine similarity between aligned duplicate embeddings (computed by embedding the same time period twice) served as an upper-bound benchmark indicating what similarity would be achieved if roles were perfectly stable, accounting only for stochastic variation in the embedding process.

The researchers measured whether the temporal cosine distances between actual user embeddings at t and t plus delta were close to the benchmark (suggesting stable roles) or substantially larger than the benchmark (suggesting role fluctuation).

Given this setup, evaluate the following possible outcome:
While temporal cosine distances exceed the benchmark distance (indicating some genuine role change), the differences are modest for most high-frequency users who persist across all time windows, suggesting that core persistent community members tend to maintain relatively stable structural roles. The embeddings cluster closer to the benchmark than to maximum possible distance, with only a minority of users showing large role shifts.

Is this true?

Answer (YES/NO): NO